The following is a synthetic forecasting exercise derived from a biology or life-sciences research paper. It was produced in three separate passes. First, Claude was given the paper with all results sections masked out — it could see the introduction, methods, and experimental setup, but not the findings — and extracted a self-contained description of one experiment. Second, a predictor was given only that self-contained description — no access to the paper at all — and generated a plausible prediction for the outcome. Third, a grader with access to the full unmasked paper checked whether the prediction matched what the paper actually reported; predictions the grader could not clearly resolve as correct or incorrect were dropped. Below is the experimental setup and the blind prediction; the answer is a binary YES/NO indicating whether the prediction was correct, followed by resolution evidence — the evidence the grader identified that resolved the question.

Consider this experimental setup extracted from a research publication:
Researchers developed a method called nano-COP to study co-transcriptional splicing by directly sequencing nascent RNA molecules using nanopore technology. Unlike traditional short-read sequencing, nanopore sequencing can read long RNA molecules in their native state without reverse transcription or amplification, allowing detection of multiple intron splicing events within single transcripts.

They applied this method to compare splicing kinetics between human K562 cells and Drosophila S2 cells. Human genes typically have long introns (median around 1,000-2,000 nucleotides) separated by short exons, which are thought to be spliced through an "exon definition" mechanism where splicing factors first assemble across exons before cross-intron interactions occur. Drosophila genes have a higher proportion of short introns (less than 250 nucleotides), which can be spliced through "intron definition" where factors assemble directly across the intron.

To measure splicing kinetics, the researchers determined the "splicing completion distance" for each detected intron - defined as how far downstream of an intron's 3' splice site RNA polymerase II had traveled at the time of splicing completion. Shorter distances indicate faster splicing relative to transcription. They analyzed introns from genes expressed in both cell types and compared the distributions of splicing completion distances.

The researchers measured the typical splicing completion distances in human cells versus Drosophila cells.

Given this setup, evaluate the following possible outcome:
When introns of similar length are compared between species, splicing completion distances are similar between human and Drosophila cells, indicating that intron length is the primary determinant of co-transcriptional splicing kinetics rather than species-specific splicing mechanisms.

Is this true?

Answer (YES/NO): NO